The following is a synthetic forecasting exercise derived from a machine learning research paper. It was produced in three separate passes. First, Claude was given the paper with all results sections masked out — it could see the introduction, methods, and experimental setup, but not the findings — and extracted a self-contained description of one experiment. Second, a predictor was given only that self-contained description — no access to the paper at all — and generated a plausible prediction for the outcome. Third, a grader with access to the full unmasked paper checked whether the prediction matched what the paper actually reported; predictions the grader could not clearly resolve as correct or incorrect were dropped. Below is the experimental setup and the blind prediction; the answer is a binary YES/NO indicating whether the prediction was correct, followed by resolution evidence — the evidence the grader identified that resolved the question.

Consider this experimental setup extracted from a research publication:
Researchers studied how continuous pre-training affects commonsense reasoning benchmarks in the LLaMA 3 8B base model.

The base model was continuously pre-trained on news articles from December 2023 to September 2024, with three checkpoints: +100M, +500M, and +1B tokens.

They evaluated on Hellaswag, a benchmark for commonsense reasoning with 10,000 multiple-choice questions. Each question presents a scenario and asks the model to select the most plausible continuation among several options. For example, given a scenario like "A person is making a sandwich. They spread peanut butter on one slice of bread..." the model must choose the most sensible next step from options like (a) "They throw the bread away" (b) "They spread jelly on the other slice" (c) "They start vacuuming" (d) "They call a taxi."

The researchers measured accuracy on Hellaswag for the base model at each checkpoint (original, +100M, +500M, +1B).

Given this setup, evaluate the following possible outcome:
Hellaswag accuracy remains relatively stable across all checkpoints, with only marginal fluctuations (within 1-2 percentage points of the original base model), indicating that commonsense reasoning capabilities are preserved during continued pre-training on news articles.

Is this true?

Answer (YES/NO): YES